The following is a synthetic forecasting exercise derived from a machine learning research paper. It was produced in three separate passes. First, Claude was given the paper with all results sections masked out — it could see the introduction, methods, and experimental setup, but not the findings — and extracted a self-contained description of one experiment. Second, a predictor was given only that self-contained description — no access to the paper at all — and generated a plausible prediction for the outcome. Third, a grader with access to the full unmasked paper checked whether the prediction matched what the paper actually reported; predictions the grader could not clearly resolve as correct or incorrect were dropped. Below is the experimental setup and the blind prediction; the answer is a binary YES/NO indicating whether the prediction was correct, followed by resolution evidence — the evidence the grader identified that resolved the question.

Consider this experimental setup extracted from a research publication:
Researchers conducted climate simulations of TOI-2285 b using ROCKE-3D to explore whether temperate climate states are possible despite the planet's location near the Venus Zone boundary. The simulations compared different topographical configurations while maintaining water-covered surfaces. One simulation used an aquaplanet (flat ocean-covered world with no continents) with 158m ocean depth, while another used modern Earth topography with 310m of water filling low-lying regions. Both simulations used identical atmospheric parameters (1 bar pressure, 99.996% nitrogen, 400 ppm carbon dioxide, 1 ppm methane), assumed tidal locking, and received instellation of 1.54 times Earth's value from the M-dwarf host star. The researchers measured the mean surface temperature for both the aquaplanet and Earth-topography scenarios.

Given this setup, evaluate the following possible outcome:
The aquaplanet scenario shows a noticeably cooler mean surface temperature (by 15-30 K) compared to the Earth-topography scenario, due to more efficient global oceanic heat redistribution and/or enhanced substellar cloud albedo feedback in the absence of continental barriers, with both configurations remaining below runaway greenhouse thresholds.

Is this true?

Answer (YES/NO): NO